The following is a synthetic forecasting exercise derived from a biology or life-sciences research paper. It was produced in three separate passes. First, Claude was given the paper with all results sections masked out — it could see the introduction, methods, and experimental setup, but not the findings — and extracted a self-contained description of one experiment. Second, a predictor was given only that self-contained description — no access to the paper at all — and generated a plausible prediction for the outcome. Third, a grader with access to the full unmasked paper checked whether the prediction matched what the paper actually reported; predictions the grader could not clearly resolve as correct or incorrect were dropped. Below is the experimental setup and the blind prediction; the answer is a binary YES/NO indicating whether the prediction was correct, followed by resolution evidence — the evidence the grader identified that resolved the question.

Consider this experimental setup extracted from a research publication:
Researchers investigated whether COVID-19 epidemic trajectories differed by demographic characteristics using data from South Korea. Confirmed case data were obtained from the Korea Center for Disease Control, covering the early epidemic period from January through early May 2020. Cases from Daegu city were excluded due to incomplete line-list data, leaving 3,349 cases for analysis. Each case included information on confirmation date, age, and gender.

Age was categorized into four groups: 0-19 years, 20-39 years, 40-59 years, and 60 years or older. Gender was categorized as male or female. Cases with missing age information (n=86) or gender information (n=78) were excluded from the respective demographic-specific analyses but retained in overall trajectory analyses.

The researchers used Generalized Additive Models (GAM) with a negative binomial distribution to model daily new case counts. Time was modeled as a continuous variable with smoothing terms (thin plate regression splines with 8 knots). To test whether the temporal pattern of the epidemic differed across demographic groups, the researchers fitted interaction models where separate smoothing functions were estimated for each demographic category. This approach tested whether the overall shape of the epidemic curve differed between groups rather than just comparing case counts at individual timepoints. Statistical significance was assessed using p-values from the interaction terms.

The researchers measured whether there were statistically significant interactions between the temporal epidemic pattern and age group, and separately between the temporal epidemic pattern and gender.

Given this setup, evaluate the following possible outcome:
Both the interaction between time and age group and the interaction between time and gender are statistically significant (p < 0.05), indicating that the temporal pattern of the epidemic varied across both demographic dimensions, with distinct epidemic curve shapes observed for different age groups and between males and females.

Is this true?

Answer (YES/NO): NO